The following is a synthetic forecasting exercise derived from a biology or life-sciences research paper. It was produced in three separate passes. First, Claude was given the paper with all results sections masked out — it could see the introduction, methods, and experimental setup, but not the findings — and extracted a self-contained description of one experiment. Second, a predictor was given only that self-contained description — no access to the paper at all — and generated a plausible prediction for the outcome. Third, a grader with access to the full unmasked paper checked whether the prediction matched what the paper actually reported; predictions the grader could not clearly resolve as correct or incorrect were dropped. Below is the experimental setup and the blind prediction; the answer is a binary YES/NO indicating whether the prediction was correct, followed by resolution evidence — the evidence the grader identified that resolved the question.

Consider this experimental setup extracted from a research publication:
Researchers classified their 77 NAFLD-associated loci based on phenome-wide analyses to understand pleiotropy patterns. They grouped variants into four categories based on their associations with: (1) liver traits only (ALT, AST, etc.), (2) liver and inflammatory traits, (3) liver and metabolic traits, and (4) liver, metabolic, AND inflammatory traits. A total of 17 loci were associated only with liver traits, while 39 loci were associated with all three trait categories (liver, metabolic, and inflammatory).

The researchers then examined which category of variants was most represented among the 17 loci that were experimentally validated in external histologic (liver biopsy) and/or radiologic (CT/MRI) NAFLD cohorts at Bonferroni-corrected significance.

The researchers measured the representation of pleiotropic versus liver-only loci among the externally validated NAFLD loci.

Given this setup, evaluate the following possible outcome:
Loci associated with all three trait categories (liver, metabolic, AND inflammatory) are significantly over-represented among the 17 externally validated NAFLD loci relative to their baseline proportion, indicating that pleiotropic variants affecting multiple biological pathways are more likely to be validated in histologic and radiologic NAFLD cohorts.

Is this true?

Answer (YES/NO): YES